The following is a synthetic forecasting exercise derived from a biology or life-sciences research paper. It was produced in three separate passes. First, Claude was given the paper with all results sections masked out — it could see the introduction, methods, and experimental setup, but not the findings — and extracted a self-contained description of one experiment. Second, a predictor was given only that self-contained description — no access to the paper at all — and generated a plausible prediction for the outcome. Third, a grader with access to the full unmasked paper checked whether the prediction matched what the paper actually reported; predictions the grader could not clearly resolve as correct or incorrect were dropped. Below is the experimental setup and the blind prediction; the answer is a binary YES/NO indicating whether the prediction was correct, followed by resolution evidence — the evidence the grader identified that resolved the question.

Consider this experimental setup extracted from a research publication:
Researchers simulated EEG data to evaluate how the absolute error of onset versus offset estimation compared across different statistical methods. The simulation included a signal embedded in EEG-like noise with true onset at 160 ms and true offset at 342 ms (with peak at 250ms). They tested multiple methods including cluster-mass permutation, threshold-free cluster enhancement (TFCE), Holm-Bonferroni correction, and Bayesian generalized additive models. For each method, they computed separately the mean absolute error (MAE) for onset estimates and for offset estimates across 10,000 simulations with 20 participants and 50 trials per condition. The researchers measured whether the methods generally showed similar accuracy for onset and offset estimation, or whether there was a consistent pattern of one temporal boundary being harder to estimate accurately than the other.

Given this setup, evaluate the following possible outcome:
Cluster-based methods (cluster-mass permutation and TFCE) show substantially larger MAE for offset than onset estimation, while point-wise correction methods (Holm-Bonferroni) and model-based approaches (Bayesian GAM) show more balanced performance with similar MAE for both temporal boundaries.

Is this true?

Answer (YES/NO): NO